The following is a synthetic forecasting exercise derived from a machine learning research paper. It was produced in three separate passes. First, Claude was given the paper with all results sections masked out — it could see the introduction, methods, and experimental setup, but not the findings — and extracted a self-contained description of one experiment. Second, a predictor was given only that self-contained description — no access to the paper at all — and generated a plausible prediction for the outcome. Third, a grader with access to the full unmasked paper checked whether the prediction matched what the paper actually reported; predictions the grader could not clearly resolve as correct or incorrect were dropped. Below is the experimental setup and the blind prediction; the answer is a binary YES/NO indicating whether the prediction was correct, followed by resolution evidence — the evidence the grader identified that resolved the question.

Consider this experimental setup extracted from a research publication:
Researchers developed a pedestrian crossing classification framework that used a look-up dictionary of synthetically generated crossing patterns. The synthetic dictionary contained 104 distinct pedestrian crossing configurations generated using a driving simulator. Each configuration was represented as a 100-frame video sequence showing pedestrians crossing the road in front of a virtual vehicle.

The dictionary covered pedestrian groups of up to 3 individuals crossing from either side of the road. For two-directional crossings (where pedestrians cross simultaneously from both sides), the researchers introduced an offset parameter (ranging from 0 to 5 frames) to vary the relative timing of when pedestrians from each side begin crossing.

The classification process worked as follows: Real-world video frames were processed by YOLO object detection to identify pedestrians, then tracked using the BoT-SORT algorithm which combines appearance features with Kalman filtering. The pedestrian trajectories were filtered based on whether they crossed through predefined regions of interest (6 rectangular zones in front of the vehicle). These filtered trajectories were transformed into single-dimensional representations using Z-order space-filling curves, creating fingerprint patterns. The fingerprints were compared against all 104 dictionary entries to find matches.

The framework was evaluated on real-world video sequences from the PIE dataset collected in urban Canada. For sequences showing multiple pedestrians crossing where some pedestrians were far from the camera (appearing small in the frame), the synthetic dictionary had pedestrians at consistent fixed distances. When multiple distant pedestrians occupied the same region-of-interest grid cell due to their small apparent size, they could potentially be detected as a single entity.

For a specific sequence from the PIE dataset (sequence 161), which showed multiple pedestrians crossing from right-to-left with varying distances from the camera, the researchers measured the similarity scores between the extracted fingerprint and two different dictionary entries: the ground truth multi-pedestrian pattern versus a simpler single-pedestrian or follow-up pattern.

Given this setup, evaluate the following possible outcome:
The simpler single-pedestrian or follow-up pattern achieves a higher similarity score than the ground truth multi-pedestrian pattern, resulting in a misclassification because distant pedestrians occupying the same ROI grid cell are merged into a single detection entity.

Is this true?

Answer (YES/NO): YES